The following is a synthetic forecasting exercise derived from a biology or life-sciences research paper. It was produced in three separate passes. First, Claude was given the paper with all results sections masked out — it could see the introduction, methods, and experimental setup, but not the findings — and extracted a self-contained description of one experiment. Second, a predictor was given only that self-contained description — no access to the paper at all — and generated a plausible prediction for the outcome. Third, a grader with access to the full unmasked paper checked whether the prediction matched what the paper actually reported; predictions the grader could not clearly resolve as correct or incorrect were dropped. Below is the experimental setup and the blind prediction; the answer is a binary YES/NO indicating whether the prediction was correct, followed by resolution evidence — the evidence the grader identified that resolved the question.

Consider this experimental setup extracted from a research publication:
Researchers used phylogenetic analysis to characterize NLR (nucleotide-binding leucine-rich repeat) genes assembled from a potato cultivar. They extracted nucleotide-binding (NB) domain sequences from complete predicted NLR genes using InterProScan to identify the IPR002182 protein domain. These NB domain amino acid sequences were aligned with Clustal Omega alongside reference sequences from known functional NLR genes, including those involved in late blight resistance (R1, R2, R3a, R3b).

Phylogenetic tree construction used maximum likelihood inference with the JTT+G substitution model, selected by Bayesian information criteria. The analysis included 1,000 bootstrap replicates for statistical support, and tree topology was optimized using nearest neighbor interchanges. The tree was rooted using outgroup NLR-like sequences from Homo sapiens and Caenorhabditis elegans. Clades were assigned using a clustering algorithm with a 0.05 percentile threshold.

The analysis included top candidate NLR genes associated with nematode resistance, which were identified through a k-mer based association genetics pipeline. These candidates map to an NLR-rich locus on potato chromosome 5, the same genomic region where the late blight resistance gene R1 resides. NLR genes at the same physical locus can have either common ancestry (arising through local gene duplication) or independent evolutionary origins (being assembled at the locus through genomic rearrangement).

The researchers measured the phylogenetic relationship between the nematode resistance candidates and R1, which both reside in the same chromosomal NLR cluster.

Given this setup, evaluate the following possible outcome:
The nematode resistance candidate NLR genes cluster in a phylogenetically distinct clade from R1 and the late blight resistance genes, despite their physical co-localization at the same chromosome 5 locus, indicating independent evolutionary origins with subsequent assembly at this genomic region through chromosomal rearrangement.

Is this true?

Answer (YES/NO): NO